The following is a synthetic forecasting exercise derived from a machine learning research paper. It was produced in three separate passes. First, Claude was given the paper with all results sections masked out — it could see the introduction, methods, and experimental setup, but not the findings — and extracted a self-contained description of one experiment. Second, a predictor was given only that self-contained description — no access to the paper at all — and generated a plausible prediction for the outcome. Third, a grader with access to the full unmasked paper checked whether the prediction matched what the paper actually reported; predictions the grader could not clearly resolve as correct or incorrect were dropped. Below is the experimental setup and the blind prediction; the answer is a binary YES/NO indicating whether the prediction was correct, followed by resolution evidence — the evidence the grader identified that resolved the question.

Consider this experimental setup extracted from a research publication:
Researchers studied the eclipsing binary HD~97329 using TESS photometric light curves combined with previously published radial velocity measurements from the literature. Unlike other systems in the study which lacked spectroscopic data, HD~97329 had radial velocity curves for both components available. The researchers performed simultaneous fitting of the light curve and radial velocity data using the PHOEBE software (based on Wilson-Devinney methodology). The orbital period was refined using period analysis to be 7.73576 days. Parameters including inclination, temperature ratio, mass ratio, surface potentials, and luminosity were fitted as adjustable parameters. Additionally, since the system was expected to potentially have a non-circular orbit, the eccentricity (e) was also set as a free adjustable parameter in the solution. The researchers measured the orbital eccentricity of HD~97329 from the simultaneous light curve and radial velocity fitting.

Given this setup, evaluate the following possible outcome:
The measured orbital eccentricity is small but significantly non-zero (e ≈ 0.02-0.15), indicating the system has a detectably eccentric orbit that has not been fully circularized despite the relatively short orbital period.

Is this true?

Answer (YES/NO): YES